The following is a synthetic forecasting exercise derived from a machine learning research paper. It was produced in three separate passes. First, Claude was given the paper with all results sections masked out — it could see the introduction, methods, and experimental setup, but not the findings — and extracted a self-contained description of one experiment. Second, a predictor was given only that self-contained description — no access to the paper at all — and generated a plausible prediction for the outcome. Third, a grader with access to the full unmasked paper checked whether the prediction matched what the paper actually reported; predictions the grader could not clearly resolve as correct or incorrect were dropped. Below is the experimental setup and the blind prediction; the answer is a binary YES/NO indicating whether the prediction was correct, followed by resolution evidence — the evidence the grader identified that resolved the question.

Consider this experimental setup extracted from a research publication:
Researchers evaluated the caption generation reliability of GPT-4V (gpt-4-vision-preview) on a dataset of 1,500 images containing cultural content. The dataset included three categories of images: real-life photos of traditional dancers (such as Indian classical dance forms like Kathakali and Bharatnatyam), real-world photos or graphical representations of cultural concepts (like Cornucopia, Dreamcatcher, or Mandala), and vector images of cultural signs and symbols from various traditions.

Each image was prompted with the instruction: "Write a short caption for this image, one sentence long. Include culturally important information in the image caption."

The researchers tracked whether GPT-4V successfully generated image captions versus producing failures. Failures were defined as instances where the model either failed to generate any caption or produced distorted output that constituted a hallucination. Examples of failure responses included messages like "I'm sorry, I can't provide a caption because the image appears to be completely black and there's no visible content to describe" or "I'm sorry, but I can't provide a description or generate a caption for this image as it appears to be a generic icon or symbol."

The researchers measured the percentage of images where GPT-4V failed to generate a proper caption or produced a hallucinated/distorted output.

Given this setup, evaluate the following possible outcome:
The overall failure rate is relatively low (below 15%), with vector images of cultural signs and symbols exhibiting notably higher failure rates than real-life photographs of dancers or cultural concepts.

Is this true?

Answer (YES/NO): NO